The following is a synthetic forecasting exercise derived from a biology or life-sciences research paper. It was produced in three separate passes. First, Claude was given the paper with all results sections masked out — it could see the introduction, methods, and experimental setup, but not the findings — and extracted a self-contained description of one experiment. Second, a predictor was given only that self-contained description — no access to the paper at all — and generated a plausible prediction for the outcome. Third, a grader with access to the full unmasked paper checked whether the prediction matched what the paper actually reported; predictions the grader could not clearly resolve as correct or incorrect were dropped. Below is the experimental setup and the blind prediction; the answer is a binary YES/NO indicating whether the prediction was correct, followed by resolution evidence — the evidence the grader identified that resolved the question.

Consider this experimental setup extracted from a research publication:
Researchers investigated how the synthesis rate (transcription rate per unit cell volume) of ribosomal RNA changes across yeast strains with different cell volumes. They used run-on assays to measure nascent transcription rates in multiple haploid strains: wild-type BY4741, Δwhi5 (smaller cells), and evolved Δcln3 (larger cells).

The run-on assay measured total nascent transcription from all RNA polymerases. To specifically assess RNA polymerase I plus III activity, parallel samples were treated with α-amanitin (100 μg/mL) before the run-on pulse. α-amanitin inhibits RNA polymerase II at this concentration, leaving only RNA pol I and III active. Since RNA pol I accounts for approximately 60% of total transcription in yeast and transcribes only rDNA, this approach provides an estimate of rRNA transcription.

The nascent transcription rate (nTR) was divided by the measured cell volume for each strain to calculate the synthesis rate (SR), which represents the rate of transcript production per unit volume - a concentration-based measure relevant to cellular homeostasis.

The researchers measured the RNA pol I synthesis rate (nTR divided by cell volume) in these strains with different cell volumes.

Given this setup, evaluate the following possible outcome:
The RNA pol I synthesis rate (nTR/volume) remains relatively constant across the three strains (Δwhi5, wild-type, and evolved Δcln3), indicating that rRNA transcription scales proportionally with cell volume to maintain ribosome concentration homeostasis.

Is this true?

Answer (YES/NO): YES